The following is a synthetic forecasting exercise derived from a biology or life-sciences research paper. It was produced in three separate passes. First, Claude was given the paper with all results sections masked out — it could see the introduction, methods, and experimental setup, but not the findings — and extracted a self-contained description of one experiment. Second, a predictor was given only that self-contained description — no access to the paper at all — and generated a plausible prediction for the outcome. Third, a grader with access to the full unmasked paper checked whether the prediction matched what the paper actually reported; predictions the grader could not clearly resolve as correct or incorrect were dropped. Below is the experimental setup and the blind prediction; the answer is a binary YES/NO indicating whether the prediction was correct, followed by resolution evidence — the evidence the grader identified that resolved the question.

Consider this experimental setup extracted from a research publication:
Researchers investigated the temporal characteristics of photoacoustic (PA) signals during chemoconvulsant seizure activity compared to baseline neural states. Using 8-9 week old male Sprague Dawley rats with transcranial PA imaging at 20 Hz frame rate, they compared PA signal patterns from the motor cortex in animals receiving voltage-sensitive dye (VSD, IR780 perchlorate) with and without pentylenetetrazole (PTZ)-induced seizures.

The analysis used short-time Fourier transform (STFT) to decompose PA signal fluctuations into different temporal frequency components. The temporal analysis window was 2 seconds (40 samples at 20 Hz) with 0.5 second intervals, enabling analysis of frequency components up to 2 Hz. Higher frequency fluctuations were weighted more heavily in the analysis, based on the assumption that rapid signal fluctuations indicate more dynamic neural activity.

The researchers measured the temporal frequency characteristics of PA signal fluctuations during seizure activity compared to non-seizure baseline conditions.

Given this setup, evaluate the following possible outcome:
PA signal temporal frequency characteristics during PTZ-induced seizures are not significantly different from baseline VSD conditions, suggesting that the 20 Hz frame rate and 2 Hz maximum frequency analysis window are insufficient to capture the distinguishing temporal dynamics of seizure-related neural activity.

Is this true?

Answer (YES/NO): NO